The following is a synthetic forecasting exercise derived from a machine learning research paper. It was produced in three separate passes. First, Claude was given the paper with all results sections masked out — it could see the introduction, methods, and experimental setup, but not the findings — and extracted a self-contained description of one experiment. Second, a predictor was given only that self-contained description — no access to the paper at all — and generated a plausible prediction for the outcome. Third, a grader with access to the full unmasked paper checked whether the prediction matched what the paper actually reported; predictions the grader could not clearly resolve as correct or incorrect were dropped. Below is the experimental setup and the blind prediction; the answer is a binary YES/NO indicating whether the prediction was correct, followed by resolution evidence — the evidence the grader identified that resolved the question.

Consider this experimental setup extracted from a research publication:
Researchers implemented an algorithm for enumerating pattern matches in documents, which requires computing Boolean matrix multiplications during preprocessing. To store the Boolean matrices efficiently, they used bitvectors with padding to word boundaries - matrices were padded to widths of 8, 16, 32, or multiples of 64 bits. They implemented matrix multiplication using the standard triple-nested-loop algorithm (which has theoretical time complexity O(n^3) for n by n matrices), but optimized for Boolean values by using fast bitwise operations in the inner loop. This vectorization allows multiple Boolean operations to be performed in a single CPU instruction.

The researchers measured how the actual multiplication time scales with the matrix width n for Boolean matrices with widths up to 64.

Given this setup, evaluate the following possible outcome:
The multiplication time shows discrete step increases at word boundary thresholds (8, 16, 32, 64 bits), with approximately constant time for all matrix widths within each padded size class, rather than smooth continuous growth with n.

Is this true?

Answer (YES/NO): NO